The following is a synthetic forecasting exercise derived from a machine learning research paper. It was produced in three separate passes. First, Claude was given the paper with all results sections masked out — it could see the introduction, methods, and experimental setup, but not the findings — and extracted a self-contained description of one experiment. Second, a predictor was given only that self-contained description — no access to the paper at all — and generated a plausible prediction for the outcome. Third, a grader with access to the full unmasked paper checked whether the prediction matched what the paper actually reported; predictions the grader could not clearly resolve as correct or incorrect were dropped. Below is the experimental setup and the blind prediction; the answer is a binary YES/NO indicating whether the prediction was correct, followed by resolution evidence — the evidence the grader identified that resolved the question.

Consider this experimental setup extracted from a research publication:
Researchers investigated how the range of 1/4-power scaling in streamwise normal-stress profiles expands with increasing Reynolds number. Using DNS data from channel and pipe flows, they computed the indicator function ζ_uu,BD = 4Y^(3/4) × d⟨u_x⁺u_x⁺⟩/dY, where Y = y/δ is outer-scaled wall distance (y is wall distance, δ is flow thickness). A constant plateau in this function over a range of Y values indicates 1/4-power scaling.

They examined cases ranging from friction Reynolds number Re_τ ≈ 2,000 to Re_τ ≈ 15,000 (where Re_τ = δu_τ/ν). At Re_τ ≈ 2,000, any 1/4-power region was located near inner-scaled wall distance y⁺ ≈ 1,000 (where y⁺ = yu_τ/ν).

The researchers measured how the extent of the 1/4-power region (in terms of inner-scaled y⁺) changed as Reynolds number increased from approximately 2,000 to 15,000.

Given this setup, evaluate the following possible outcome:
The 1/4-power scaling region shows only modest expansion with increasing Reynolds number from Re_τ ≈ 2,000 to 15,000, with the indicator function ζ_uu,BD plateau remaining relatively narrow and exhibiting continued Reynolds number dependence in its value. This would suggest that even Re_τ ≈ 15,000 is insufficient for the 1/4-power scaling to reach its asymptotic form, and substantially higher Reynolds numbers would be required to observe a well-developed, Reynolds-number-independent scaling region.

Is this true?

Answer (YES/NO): NO